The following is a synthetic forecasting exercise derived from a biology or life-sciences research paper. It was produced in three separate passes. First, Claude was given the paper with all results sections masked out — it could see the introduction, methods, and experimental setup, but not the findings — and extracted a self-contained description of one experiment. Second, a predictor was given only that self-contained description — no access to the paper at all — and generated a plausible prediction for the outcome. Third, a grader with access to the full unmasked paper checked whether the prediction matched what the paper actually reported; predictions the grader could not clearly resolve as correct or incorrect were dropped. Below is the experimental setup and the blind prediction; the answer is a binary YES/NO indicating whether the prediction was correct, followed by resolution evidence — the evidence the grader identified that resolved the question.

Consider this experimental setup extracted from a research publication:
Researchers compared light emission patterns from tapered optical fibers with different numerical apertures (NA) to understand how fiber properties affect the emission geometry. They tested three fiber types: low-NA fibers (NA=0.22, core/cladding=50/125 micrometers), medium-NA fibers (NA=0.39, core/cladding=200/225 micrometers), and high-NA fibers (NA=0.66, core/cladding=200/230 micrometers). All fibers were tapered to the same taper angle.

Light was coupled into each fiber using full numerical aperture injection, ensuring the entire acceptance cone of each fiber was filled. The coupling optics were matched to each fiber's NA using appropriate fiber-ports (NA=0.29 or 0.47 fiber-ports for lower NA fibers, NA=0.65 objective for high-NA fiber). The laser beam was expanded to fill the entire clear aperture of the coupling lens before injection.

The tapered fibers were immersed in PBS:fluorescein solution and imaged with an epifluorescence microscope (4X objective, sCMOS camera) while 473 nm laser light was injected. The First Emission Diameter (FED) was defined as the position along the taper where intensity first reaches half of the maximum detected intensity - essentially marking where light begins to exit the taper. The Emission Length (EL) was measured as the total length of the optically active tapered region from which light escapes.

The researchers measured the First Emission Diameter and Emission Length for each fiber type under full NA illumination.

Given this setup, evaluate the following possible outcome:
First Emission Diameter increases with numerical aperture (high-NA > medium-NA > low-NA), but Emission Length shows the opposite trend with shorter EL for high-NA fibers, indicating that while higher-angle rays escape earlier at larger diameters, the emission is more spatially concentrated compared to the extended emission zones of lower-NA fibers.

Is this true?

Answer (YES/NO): NO